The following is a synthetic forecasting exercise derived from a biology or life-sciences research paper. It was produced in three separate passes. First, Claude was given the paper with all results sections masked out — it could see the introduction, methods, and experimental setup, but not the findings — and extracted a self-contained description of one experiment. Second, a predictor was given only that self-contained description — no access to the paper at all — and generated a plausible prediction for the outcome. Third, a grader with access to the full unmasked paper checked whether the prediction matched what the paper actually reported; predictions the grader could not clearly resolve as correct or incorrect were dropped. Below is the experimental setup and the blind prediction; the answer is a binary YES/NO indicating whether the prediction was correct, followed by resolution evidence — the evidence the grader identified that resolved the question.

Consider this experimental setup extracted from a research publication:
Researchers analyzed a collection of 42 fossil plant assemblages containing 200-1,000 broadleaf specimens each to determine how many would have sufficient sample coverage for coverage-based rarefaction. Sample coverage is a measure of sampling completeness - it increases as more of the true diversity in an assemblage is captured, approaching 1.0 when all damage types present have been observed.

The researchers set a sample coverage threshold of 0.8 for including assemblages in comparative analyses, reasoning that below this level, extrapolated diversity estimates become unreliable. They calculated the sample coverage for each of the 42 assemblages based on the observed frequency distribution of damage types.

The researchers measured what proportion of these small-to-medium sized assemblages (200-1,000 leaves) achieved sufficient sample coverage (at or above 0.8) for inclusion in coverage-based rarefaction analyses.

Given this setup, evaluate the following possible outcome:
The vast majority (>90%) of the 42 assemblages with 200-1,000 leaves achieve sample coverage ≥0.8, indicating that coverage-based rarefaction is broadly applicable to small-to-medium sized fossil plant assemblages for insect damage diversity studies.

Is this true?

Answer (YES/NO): YES